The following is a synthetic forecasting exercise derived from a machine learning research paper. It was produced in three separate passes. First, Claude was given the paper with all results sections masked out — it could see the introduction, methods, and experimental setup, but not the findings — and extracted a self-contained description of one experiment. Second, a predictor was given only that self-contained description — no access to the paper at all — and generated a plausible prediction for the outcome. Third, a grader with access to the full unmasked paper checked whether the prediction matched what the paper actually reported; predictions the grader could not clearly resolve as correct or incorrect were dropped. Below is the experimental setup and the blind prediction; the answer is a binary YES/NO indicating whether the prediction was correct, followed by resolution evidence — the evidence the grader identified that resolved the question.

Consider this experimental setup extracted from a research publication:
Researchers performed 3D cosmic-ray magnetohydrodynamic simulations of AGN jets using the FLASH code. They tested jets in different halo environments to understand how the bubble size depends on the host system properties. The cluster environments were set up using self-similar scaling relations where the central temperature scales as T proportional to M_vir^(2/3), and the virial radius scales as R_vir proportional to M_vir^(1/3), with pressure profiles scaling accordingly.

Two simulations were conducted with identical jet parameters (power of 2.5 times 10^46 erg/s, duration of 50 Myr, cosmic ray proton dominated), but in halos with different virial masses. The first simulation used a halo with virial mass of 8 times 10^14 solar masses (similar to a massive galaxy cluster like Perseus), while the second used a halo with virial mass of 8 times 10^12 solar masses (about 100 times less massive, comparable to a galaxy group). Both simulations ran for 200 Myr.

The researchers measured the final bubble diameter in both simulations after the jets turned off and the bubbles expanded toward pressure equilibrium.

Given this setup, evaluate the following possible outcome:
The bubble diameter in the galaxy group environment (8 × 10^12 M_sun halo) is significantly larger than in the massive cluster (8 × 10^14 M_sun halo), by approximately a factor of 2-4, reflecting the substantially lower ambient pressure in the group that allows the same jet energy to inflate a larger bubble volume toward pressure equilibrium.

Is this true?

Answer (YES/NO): YES